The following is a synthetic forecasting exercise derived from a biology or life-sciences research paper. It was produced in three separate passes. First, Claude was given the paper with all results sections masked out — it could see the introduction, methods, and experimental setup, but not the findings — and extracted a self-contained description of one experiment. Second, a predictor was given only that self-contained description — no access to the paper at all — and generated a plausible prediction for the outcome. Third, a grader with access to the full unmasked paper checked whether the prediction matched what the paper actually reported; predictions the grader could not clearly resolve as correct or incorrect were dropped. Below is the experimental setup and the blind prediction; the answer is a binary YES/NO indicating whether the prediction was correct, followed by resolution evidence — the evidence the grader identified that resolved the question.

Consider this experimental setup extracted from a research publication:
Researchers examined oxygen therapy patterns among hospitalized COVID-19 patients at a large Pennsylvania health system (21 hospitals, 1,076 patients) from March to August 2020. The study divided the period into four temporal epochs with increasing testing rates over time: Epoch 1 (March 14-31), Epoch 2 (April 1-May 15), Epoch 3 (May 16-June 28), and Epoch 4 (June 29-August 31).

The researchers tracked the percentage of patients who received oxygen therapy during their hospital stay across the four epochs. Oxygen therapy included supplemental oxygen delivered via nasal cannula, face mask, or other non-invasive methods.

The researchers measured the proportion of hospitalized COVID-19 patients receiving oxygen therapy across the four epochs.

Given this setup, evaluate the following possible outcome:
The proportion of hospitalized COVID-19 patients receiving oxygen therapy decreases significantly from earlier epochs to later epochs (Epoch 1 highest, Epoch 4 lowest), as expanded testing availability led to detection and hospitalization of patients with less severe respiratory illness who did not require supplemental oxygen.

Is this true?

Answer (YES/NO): NO